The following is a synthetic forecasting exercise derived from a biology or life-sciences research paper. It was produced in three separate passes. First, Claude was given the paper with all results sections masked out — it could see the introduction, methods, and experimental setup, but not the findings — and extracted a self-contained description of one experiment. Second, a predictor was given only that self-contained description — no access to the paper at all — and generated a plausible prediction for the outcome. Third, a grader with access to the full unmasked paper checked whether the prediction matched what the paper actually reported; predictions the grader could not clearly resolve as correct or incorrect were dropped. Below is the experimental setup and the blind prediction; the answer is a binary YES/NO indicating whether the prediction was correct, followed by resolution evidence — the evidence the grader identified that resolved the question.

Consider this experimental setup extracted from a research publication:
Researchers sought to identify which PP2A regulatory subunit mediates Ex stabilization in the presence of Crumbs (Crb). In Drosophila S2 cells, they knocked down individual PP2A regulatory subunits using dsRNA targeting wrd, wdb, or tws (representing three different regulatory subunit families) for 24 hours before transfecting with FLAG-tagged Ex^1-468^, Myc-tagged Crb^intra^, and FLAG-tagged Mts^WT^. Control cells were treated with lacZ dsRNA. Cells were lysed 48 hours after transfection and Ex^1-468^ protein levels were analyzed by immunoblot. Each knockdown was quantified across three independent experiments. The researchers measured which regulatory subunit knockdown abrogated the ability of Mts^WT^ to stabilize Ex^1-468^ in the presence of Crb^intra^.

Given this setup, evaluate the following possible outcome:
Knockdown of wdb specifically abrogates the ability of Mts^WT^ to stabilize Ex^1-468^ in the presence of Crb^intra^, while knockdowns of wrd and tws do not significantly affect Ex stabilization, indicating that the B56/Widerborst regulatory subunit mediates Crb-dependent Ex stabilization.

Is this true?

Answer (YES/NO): NO